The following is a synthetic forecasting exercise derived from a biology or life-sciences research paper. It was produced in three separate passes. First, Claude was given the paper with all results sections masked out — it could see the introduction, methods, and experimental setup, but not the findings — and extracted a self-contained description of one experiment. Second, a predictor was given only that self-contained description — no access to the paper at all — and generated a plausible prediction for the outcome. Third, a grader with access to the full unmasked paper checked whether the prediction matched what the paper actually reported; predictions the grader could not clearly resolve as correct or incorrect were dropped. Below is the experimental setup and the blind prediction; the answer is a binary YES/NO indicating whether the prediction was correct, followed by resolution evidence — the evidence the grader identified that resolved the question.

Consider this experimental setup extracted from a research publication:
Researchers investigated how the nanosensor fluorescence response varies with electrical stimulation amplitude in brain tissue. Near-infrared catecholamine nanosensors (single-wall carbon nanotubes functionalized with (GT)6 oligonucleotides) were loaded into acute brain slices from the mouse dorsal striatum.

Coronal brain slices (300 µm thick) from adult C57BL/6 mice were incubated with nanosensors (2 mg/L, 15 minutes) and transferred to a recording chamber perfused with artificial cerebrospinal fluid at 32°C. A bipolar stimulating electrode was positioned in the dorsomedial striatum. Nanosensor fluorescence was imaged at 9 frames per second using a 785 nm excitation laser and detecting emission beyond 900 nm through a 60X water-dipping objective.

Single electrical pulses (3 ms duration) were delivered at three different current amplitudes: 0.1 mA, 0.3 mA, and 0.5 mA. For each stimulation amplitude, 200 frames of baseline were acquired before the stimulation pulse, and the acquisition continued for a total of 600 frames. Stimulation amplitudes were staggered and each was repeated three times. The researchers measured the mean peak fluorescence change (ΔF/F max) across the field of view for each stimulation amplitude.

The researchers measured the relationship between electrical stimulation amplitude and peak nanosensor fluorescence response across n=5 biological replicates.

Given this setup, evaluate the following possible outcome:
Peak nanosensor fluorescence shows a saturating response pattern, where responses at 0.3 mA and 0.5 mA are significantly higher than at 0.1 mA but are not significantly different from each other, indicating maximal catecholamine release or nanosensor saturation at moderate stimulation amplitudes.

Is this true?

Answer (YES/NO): NO